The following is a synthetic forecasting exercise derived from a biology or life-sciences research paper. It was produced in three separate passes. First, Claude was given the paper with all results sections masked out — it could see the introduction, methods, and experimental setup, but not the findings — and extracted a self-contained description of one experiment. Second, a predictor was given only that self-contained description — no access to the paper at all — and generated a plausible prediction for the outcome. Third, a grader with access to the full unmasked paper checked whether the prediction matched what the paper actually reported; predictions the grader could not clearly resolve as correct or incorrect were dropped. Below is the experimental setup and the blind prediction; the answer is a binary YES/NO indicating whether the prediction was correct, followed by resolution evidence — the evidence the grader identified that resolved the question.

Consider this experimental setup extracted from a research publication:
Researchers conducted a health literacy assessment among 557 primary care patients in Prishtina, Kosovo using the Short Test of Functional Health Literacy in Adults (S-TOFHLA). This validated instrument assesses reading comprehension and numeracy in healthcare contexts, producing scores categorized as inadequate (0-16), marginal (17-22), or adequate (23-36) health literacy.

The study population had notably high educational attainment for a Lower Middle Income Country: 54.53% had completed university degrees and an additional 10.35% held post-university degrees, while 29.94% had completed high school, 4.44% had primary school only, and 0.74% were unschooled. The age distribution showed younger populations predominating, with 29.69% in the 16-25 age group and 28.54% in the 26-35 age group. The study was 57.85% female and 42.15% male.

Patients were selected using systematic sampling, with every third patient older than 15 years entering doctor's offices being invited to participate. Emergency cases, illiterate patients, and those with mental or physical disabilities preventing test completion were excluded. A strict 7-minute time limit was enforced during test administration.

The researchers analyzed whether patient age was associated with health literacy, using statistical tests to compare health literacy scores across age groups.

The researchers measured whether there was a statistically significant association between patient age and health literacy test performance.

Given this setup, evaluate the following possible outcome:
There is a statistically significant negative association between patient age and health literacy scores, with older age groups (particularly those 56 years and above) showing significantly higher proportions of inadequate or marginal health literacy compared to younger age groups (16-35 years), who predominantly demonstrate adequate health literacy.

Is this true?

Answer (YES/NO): NO